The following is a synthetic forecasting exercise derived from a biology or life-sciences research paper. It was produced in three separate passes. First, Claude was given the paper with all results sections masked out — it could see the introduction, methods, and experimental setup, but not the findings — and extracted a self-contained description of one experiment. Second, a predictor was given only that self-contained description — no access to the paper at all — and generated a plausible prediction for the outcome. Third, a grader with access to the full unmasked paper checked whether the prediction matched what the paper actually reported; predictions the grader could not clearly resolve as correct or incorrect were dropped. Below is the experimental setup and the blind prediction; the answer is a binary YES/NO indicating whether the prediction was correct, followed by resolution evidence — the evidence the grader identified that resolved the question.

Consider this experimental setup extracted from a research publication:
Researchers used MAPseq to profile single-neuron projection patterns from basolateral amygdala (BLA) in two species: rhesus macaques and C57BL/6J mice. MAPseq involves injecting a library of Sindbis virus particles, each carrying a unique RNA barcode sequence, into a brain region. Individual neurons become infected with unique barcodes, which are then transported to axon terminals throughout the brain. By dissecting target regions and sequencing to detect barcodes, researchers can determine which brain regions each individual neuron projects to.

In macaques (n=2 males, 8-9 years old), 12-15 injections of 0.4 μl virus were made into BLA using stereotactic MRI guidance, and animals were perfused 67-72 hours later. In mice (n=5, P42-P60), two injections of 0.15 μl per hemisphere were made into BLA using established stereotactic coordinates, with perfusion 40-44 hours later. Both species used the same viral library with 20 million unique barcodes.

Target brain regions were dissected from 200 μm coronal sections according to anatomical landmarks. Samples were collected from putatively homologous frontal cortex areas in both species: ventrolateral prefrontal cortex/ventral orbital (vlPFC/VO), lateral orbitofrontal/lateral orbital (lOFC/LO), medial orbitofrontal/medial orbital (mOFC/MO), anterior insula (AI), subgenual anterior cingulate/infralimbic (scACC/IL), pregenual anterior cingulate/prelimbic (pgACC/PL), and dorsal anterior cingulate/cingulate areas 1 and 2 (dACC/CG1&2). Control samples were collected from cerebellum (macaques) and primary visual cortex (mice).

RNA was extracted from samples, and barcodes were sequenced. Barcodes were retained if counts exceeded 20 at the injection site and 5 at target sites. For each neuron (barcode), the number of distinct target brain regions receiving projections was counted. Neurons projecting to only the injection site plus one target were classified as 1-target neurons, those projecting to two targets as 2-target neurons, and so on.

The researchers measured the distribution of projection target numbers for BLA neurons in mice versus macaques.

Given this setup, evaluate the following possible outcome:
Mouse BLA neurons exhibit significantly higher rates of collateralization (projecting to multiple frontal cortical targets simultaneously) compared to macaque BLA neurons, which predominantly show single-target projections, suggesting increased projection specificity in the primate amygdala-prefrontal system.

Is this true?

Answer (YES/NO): NO